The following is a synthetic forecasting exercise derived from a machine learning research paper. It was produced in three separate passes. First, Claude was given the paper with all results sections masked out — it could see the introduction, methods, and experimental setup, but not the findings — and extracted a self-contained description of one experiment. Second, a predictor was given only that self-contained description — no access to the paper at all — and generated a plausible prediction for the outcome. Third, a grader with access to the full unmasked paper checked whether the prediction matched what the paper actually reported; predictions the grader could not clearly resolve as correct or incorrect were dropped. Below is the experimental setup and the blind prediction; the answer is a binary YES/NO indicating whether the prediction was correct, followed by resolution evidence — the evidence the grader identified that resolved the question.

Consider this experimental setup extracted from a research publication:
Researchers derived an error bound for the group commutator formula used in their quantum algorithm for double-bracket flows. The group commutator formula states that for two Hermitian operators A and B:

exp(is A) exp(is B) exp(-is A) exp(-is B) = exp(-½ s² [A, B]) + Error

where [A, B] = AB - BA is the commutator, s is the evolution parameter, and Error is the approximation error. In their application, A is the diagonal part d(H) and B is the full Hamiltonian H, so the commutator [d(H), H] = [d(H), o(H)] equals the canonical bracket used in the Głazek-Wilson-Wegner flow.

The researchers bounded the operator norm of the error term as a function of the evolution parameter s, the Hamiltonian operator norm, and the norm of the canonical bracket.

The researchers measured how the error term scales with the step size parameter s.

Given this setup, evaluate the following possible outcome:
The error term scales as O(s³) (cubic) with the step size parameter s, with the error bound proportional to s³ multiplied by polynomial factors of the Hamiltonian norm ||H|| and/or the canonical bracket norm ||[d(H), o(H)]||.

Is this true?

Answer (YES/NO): YES